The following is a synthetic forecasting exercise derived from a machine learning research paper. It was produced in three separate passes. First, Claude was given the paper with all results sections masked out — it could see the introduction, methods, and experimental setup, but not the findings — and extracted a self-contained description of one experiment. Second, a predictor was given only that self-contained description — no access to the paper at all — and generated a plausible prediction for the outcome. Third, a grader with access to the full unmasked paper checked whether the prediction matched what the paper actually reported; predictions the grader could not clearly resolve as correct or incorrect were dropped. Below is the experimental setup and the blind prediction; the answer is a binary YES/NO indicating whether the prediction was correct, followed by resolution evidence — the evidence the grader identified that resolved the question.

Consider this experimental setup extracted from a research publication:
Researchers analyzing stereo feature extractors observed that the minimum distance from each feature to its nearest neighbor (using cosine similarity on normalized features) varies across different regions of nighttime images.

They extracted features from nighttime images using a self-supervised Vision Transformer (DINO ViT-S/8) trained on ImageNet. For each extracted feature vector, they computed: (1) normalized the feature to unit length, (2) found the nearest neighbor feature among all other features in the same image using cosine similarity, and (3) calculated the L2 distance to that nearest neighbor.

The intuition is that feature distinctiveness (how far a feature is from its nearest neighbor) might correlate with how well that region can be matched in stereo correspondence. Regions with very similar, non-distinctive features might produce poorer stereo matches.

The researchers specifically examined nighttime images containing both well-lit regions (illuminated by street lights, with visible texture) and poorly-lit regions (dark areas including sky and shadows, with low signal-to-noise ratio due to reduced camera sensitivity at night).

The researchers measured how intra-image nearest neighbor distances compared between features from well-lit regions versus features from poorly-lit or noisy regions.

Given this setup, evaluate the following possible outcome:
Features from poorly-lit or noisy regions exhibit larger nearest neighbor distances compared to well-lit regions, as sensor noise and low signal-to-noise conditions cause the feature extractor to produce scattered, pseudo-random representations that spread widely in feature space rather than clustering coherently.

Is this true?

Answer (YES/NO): NO